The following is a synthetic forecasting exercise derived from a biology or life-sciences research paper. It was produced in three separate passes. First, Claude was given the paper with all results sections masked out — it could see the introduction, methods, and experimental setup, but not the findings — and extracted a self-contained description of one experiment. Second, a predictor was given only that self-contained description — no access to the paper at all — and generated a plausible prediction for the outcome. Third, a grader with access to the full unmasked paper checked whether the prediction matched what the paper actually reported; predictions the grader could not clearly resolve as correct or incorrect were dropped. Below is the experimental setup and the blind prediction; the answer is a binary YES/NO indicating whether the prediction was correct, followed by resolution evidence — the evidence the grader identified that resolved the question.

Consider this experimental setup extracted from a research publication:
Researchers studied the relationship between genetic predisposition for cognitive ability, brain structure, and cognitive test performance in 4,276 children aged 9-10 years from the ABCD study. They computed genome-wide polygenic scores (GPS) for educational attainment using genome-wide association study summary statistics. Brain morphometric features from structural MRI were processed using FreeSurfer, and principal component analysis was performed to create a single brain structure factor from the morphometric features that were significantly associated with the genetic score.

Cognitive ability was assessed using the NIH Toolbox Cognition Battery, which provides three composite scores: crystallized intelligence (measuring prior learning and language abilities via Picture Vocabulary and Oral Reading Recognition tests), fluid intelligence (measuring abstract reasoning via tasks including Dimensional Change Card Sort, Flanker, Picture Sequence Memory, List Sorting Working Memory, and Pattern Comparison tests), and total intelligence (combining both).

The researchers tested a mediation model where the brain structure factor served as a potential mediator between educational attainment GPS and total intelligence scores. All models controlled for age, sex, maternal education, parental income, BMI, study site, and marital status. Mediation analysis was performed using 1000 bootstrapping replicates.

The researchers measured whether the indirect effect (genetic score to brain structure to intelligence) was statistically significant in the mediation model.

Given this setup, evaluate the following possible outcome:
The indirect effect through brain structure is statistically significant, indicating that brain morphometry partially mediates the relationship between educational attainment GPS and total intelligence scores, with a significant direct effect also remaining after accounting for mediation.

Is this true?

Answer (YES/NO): YES